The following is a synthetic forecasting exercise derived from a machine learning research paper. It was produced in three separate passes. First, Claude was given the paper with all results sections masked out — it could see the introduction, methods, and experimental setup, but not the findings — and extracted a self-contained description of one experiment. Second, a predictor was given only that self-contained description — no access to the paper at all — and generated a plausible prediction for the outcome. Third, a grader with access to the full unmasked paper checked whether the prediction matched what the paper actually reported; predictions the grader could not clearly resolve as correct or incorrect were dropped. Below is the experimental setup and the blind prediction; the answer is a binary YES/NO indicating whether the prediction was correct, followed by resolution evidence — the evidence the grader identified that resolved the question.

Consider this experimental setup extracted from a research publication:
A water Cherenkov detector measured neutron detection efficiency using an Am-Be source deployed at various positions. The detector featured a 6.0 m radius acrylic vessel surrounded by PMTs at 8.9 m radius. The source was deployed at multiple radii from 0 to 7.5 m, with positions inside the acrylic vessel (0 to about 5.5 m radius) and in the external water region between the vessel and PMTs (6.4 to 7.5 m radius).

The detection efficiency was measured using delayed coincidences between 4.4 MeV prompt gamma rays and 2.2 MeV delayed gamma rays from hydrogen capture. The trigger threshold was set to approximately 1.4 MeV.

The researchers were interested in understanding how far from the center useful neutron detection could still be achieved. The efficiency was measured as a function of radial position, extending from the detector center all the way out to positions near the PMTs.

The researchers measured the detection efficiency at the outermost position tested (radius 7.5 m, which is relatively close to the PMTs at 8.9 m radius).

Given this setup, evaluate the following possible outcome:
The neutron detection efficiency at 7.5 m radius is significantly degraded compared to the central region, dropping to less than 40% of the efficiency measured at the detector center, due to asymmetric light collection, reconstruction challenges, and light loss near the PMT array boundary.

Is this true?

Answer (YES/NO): NO